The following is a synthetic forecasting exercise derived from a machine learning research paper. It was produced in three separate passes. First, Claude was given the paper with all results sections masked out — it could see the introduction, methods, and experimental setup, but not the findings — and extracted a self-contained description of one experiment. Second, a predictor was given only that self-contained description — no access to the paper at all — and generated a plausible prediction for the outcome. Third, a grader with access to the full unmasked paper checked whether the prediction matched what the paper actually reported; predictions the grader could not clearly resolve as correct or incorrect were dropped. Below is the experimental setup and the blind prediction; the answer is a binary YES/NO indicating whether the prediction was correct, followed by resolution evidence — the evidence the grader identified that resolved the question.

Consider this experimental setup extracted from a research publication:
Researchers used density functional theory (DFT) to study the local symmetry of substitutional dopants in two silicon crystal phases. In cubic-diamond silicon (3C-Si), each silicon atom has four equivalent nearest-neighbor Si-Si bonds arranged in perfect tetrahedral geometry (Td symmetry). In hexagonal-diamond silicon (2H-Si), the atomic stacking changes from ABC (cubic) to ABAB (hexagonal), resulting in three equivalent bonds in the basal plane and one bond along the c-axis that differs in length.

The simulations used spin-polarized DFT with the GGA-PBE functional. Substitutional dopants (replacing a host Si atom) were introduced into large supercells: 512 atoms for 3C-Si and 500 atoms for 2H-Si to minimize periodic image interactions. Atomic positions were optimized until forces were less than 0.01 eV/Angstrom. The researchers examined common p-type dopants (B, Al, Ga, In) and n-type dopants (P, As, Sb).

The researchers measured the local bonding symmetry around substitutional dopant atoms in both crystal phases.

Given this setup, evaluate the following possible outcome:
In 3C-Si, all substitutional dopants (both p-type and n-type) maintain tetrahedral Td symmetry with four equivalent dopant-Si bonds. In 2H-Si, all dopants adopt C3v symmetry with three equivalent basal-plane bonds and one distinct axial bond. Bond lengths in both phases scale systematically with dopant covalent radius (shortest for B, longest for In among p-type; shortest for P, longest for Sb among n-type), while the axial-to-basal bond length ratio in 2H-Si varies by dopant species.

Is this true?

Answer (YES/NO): NO